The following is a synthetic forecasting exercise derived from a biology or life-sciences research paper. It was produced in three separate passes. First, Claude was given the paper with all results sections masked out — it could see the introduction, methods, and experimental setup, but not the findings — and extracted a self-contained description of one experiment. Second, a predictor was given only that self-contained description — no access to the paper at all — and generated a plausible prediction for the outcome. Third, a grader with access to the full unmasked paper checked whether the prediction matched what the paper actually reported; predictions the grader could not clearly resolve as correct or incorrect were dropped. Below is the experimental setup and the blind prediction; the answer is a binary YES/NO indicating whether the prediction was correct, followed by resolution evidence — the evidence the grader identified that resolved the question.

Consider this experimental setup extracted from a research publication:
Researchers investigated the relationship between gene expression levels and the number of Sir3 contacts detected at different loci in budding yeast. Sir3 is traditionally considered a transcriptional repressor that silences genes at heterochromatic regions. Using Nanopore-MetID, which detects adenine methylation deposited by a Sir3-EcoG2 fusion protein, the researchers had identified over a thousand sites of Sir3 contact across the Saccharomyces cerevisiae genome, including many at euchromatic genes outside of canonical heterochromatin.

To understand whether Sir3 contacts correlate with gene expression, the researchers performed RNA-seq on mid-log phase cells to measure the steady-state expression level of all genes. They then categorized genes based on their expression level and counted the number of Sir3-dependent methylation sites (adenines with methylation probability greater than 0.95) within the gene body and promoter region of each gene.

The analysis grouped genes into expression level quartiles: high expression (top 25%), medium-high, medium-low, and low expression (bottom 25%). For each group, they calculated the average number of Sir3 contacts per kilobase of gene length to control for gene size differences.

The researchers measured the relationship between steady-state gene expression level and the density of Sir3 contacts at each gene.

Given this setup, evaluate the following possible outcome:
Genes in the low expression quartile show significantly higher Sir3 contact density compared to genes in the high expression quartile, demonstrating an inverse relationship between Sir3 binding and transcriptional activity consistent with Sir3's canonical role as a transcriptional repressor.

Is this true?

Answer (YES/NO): NO